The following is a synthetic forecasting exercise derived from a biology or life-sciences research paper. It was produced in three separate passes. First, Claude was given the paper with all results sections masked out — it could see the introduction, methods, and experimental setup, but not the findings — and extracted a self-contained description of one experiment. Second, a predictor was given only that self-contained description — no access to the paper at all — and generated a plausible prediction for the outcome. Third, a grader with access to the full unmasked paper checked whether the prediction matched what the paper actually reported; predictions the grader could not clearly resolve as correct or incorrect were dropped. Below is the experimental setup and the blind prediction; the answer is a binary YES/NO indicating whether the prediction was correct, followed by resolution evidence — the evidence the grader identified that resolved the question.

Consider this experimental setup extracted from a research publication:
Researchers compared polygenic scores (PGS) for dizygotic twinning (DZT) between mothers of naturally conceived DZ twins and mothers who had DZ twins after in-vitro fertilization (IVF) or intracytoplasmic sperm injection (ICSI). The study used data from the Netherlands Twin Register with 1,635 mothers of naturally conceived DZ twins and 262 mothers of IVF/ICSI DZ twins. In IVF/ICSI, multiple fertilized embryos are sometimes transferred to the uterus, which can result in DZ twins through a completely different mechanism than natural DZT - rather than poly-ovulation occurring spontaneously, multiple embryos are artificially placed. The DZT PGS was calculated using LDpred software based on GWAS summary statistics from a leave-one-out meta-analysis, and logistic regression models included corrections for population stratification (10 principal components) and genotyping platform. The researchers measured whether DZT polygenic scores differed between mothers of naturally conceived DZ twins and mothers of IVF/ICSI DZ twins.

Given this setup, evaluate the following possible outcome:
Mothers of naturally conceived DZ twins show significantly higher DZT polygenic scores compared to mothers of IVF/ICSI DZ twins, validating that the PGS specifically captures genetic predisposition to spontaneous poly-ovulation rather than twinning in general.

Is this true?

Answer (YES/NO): NO